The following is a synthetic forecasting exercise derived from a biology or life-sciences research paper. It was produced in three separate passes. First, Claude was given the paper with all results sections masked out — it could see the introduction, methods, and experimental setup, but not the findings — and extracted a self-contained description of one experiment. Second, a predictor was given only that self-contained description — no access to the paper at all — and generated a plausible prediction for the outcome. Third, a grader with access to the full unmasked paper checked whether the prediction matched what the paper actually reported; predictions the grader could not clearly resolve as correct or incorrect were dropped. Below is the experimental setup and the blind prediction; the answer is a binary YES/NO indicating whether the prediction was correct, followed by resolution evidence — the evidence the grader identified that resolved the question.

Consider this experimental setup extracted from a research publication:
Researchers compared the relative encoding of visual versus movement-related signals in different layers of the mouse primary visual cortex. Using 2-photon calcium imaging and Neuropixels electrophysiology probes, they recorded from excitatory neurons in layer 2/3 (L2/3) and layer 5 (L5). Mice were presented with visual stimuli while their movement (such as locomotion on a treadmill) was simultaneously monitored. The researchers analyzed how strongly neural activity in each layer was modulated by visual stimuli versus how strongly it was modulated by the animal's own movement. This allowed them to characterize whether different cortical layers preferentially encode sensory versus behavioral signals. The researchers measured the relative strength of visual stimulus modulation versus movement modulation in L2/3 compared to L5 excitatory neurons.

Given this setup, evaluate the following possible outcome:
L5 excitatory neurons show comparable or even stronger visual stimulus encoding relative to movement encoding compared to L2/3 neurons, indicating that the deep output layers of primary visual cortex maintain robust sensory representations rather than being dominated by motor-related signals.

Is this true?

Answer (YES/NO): NO